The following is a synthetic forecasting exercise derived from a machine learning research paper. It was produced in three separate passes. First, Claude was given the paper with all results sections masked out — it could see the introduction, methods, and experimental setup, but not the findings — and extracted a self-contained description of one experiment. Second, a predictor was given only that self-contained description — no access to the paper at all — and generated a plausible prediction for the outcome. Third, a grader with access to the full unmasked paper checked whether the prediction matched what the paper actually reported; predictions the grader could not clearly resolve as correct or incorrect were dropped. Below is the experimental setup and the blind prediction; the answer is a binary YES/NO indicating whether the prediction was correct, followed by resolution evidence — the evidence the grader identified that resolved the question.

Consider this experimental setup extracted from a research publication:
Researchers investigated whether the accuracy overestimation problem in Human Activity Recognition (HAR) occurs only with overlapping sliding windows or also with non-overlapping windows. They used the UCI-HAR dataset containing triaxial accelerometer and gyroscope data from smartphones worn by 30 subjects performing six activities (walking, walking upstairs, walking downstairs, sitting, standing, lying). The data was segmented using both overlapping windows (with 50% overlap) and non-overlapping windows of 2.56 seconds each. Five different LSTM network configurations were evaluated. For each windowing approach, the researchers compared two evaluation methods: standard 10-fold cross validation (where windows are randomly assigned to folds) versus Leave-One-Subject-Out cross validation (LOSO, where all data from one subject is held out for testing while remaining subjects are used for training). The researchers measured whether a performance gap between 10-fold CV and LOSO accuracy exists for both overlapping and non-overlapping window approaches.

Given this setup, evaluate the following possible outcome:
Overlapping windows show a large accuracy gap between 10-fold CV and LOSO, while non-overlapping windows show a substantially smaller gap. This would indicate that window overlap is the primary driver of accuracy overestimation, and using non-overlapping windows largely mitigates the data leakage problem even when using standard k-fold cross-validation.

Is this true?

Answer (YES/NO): NO